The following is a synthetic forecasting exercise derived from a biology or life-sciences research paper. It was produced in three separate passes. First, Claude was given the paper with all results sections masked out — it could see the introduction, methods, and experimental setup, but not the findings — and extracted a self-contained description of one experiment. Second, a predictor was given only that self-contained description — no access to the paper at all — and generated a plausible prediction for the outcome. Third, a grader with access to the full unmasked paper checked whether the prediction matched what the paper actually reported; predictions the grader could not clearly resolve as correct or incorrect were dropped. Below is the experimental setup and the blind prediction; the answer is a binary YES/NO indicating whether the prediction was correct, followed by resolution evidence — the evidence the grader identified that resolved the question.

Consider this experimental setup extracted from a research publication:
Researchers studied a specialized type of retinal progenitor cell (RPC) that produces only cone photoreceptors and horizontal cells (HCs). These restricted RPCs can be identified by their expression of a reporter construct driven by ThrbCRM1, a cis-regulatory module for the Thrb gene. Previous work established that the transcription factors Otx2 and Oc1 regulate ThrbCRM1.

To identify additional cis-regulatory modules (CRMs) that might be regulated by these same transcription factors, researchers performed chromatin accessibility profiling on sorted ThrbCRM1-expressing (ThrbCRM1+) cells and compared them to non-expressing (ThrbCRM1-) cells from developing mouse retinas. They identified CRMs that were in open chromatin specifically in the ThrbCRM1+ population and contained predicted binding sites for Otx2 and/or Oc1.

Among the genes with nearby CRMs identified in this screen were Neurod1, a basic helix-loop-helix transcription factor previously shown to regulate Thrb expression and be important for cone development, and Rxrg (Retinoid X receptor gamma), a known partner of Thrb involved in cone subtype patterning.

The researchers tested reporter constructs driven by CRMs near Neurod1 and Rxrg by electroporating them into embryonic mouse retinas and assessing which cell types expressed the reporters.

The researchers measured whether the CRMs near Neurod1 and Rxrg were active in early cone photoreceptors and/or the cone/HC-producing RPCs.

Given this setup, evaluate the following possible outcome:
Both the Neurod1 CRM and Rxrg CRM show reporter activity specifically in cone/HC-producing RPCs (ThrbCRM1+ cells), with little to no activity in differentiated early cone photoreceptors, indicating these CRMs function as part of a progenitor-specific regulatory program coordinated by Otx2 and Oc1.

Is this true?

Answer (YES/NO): NO